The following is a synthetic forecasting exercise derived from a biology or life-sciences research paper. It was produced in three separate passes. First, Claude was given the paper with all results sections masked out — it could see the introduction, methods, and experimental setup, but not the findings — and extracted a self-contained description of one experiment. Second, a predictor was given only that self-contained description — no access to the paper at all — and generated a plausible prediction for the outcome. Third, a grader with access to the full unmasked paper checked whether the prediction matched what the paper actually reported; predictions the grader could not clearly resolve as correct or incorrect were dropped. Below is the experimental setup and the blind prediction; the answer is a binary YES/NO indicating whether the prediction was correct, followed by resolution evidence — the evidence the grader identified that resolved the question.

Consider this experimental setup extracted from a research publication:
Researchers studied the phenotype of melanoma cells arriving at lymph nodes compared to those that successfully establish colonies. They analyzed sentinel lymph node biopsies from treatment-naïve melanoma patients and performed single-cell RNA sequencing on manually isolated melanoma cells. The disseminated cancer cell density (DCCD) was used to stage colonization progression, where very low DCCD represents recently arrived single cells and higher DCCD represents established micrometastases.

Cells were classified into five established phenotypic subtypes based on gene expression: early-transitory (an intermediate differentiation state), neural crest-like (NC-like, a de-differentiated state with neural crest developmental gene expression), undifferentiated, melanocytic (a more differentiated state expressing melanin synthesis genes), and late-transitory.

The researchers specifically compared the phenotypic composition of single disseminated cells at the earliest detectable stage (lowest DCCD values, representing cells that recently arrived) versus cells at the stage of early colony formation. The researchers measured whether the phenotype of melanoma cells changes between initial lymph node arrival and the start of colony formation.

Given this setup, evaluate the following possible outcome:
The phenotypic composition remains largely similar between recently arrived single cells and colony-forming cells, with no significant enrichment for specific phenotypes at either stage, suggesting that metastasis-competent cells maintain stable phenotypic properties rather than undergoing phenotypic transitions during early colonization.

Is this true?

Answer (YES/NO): NO